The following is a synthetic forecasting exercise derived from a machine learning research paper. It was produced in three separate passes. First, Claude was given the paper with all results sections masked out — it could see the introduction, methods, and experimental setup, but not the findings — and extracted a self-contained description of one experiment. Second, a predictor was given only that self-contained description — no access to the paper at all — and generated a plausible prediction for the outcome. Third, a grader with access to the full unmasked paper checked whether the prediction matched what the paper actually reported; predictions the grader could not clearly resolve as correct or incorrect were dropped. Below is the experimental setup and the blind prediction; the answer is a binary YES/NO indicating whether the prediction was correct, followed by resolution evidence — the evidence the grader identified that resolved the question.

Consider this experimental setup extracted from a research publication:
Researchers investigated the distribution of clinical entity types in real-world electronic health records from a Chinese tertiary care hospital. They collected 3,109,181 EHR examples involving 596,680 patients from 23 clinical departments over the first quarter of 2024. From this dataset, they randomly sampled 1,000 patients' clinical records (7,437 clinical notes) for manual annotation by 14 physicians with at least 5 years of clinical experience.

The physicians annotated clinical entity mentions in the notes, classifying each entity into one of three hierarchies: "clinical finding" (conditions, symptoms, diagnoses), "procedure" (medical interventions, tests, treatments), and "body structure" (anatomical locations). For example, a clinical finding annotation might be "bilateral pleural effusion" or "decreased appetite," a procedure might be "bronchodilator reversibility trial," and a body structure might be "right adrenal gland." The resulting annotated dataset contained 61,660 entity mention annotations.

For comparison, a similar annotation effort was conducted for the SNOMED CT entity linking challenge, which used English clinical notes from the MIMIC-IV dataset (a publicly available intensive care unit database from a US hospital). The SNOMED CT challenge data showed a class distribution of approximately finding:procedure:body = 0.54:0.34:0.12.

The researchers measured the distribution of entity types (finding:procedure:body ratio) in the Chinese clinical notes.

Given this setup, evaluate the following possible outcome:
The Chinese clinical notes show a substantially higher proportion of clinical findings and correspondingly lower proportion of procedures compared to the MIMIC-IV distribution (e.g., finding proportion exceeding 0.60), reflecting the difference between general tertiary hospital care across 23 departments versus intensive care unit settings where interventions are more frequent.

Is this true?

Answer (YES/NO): NO